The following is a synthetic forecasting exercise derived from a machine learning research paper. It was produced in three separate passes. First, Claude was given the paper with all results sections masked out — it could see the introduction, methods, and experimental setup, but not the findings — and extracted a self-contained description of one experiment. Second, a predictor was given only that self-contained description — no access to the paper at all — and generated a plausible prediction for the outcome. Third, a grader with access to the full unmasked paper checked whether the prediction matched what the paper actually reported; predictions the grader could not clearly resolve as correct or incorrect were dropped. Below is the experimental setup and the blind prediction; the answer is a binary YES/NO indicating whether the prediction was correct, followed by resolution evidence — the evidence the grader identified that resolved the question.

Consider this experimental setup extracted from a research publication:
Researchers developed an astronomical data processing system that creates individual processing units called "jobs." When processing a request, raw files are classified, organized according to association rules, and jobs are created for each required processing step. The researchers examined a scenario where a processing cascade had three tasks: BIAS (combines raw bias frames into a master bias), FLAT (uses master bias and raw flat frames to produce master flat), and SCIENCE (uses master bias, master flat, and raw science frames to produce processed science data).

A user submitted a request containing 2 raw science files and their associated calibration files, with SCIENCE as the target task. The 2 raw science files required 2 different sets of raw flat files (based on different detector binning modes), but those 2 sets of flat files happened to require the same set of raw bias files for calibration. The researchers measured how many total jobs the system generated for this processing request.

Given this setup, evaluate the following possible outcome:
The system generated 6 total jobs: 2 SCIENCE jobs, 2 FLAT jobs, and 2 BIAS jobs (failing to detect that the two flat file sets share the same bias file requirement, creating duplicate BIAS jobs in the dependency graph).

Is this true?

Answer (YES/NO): NO